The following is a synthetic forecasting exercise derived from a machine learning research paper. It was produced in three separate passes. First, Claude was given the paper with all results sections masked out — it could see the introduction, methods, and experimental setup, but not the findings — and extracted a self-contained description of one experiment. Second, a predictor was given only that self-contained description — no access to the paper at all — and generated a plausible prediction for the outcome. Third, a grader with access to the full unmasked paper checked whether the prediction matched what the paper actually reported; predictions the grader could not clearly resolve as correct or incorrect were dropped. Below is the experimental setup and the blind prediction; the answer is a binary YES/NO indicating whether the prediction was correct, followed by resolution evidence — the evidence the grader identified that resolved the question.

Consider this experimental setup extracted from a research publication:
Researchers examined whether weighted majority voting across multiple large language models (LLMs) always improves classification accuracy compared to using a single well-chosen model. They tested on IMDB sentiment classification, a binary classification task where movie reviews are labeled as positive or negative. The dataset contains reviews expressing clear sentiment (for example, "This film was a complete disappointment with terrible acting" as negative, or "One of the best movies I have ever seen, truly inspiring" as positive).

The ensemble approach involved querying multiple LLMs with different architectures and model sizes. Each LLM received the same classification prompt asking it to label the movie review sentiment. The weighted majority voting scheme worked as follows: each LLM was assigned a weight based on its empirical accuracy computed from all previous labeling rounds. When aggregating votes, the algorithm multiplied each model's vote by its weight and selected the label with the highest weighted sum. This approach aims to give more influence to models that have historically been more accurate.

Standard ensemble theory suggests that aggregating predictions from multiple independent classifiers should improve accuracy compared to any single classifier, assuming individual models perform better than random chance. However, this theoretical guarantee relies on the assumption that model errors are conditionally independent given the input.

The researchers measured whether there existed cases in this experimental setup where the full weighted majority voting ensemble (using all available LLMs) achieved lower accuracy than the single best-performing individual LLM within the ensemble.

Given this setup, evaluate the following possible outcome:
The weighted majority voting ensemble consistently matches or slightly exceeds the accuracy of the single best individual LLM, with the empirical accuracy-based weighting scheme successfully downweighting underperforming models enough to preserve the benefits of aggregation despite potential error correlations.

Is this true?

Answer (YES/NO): NO